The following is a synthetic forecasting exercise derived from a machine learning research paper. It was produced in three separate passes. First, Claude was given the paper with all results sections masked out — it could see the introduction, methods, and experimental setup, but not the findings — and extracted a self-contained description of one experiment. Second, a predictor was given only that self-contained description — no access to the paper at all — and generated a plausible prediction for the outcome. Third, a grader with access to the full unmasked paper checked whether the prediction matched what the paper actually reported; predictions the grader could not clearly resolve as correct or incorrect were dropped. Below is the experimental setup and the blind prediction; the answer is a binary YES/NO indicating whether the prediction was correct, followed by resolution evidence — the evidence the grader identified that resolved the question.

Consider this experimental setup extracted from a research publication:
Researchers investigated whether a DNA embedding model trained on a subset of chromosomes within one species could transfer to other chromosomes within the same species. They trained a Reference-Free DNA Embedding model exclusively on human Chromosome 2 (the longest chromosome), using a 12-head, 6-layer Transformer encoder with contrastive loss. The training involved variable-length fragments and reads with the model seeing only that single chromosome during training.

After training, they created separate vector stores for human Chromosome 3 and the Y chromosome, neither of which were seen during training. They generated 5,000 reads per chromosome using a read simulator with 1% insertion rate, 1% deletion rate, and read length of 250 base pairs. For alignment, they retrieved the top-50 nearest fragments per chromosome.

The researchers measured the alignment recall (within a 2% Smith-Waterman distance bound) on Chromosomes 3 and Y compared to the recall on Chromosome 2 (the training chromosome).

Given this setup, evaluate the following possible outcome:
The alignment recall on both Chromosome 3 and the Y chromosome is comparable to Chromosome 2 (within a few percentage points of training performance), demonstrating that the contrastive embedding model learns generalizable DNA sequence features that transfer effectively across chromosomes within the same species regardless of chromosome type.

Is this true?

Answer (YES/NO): YES